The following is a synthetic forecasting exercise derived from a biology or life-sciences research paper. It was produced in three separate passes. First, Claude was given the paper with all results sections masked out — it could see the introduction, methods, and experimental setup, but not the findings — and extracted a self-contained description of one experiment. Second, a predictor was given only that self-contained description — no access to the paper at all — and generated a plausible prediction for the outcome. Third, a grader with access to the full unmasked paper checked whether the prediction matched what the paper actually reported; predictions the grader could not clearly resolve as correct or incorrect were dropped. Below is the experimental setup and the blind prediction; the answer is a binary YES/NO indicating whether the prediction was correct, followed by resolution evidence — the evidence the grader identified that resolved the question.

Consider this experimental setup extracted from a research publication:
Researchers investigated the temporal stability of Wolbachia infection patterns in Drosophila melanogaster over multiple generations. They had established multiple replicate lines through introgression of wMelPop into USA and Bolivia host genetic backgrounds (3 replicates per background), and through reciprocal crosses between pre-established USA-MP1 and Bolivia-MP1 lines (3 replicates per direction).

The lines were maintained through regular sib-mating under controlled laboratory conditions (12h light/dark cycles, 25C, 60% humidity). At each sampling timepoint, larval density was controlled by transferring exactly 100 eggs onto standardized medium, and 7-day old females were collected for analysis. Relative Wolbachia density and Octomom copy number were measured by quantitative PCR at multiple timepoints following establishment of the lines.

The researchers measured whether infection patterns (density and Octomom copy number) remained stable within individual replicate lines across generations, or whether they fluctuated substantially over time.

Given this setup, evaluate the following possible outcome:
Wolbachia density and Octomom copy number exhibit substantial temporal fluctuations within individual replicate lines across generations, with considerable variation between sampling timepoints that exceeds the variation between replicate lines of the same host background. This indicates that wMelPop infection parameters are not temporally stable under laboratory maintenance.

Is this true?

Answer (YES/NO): NO